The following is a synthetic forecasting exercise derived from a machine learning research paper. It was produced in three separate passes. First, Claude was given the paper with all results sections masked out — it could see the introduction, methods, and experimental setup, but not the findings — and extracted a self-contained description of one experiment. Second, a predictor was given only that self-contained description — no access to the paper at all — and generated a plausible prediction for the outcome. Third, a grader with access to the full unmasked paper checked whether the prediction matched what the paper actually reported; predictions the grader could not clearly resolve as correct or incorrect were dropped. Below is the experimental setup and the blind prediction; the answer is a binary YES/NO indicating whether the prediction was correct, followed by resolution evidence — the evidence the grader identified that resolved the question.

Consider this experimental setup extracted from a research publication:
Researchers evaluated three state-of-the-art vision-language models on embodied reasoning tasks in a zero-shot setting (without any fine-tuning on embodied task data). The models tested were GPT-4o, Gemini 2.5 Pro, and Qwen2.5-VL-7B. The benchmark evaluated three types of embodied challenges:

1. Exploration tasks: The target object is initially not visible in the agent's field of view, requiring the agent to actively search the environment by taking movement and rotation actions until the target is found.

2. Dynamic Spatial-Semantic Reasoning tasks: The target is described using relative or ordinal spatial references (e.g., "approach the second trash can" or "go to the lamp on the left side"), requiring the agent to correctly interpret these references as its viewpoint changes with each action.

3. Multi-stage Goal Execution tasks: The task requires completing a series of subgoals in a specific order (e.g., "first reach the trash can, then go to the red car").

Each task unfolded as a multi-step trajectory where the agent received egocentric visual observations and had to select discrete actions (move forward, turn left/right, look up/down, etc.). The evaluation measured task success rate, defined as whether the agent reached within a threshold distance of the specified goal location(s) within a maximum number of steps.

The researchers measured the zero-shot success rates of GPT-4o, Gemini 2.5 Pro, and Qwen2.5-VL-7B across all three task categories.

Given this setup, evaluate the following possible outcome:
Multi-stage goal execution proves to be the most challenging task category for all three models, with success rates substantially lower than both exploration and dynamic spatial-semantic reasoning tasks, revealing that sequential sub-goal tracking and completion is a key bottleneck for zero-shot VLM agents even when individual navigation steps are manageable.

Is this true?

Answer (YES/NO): NO